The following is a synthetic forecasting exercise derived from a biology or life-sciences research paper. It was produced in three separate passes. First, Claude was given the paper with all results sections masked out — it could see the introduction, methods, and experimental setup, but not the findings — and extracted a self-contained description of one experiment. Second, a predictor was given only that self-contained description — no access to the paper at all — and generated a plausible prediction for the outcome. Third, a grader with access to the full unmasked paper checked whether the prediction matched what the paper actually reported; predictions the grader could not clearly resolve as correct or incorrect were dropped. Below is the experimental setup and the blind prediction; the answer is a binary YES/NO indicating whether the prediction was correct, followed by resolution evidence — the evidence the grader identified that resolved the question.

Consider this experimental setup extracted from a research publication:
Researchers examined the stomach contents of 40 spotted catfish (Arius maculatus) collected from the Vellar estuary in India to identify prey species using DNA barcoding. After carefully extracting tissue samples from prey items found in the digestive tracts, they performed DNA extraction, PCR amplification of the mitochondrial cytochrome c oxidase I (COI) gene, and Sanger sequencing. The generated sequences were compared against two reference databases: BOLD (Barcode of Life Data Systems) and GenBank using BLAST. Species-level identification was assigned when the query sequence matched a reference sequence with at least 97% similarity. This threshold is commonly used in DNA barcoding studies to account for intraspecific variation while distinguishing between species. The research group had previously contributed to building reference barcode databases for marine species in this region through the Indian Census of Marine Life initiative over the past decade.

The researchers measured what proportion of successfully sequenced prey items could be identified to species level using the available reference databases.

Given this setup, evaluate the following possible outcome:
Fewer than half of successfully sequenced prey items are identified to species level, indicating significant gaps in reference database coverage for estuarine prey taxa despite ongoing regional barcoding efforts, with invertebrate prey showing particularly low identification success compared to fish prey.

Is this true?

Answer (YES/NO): NO